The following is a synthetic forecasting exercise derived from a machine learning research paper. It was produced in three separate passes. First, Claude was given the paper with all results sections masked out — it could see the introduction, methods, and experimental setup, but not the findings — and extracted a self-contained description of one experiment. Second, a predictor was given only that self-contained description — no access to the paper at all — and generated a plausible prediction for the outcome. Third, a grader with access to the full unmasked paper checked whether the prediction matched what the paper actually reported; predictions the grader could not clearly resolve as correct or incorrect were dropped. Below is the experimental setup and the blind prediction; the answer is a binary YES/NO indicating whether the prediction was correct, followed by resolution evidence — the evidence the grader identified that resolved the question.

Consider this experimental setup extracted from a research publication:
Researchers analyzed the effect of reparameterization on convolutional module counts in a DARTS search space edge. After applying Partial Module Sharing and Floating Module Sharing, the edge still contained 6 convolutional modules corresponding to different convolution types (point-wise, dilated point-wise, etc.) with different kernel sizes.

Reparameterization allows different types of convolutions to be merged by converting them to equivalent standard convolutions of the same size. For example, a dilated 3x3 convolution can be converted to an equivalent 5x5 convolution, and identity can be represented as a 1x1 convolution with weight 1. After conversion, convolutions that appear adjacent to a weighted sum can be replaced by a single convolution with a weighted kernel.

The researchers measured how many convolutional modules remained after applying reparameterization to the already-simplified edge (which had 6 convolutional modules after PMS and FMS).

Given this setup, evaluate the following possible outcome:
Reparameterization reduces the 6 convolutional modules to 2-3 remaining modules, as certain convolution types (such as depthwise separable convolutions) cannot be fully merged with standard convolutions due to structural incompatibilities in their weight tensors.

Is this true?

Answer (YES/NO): YES